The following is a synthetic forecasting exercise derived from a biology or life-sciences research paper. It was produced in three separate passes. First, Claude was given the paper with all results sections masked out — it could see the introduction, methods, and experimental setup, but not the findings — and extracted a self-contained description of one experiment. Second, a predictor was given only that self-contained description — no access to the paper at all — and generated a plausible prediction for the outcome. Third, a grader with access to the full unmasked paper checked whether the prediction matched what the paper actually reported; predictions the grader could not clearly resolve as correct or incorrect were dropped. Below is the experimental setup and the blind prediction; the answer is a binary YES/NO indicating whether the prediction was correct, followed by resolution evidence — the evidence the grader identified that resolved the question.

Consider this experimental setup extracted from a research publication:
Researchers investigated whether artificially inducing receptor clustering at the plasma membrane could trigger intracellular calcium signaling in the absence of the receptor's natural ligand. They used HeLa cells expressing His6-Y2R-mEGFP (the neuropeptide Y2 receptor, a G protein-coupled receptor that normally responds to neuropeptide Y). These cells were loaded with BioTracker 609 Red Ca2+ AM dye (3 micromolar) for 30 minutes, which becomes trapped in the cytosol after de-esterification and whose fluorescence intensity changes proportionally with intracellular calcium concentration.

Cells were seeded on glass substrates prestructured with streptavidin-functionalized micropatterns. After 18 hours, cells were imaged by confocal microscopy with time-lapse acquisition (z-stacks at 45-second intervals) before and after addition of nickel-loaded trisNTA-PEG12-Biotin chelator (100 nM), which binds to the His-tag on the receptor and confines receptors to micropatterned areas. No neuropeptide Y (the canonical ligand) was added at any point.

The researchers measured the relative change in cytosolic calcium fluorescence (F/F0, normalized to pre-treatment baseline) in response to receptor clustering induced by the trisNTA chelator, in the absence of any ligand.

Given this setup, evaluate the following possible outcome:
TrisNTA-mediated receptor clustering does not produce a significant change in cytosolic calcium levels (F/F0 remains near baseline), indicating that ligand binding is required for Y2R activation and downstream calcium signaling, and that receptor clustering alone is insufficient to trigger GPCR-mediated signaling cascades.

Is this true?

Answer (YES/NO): NO